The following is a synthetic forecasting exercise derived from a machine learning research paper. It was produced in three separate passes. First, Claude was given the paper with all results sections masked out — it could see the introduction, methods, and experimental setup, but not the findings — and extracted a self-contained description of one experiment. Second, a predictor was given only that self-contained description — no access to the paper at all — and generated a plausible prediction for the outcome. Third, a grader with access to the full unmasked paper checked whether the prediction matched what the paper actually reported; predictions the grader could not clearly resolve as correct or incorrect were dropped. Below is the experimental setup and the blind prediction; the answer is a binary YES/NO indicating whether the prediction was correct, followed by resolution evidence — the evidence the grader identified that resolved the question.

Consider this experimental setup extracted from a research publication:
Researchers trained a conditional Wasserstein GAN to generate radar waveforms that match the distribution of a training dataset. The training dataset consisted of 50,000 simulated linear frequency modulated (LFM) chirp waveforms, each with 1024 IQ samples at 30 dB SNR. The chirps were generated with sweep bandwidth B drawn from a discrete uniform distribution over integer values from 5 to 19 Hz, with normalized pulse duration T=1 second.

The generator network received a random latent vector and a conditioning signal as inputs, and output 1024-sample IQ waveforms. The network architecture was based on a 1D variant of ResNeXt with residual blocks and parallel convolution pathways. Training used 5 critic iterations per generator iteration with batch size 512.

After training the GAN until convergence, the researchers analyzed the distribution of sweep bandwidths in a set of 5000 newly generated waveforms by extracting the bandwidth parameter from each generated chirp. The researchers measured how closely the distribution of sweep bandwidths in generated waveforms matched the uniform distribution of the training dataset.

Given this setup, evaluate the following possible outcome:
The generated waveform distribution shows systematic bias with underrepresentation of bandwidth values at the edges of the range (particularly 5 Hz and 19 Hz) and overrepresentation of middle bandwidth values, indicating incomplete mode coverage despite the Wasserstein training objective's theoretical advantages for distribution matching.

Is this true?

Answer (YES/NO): NO